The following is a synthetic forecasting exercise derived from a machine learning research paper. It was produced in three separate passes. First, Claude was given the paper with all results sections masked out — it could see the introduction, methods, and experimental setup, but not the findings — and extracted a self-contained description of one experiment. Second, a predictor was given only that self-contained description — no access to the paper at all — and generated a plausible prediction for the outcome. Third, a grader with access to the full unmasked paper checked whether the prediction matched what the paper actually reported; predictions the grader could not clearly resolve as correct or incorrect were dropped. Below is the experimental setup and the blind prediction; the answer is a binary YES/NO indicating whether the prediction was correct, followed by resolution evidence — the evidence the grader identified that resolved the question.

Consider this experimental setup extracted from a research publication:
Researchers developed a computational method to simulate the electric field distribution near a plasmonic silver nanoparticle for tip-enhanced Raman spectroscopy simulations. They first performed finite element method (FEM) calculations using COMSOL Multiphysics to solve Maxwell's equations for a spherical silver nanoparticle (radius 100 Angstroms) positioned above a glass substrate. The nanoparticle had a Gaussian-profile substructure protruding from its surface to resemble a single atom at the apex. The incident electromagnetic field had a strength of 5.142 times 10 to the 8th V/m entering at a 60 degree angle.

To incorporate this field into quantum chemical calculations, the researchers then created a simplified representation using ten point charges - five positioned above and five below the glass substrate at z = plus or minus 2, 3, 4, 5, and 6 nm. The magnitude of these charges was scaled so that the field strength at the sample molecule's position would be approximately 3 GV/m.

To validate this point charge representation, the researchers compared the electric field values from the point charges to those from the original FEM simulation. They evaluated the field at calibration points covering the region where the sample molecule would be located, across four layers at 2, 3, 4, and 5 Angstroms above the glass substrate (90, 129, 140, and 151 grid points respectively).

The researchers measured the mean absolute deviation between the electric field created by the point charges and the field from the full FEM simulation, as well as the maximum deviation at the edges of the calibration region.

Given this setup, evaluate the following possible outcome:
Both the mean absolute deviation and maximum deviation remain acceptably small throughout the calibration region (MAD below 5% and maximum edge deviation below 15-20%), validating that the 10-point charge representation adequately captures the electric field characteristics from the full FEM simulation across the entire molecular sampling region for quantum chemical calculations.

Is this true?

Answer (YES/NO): YES